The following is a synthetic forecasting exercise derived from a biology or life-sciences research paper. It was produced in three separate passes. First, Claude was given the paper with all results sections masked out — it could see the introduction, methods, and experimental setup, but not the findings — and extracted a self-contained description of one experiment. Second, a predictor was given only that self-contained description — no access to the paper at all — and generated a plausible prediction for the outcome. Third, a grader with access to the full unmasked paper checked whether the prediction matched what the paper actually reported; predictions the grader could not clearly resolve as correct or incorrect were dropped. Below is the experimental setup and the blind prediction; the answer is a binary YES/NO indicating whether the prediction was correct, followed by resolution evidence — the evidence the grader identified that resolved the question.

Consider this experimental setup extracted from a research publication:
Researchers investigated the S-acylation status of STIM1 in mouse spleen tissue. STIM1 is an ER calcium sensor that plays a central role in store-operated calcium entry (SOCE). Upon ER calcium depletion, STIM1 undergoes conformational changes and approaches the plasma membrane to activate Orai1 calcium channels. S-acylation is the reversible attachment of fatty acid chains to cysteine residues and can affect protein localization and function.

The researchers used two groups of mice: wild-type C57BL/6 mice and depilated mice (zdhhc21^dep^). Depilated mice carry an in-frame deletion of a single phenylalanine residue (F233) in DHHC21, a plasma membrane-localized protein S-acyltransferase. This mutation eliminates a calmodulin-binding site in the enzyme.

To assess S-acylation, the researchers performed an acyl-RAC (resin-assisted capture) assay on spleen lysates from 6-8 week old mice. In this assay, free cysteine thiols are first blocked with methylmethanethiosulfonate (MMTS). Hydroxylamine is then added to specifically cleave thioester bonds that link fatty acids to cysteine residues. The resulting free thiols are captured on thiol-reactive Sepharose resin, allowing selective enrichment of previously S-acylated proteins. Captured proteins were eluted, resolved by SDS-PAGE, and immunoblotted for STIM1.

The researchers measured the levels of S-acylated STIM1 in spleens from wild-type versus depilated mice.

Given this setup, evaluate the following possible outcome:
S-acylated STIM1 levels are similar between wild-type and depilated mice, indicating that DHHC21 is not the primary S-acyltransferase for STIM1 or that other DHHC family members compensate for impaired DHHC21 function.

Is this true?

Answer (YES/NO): NO